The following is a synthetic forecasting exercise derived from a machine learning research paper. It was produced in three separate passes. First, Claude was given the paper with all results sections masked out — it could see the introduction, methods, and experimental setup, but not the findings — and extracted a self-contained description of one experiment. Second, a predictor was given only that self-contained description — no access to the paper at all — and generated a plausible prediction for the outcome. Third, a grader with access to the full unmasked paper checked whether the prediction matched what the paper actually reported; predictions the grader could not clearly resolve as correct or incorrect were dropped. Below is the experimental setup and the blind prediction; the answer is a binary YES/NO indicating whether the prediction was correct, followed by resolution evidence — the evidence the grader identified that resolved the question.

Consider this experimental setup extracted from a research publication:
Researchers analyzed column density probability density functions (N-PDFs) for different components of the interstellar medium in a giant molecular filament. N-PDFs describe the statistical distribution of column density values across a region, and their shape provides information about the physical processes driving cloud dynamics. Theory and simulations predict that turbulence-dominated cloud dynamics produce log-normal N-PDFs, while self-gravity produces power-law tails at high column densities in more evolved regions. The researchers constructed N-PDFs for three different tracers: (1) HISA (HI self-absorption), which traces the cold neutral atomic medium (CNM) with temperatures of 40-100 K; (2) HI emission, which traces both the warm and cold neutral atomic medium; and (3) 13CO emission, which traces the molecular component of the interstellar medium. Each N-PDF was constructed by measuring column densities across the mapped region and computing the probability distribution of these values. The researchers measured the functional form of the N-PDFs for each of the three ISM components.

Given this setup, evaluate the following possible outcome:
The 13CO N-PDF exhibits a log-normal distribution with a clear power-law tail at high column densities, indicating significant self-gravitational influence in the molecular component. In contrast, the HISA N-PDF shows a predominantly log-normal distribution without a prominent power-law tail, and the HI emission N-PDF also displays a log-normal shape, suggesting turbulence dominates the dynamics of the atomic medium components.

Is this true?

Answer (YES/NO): YES